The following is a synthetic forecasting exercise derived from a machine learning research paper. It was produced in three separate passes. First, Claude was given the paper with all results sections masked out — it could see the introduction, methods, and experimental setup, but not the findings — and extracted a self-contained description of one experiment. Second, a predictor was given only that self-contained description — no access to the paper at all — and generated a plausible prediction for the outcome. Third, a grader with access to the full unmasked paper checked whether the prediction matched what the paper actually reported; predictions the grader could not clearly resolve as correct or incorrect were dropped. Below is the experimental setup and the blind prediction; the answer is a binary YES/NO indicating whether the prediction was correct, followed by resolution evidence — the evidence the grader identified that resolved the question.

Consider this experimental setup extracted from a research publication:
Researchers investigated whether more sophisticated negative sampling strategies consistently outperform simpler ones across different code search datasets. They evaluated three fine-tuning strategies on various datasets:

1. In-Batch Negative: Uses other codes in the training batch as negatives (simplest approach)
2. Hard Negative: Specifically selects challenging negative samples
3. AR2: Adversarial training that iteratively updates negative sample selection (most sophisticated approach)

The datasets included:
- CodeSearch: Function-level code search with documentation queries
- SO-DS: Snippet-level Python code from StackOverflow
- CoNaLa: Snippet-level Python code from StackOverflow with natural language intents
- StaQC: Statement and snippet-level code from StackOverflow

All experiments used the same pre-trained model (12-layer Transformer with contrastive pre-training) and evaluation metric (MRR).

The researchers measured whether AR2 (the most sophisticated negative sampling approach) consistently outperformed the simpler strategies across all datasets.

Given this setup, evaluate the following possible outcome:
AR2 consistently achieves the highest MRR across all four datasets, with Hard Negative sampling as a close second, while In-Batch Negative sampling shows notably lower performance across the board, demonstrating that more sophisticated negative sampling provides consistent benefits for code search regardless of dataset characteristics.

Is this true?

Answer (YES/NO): NO